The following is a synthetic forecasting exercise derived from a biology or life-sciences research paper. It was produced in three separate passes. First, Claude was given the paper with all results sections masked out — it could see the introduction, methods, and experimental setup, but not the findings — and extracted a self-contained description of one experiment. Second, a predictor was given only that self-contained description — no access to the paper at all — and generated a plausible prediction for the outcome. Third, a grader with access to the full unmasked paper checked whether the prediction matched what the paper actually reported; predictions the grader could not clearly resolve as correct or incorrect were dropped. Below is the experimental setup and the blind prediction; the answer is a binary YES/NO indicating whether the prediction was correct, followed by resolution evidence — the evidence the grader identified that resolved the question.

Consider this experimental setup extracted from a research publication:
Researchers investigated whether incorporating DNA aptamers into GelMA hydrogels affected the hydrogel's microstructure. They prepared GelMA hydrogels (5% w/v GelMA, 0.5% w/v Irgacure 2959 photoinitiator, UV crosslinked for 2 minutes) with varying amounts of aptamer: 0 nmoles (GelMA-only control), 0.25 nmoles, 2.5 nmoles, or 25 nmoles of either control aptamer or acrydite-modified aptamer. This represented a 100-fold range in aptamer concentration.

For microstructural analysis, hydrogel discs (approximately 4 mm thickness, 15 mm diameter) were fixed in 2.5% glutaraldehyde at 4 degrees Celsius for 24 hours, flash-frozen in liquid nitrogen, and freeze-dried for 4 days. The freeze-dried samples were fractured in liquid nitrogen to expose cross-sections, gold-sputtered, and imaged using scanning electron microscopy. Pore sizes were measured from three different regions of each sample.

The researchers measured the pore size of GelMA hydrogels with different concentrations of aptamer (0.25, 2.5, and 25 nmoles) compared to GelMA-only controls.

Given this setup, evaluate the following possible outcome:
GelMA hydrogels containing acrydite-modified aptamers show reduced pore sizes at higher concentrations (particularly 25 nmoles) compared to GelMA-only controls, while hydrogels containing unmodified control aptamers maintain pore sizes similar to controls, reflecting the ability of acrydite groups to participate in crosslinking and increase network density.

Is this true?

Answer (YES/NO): NO